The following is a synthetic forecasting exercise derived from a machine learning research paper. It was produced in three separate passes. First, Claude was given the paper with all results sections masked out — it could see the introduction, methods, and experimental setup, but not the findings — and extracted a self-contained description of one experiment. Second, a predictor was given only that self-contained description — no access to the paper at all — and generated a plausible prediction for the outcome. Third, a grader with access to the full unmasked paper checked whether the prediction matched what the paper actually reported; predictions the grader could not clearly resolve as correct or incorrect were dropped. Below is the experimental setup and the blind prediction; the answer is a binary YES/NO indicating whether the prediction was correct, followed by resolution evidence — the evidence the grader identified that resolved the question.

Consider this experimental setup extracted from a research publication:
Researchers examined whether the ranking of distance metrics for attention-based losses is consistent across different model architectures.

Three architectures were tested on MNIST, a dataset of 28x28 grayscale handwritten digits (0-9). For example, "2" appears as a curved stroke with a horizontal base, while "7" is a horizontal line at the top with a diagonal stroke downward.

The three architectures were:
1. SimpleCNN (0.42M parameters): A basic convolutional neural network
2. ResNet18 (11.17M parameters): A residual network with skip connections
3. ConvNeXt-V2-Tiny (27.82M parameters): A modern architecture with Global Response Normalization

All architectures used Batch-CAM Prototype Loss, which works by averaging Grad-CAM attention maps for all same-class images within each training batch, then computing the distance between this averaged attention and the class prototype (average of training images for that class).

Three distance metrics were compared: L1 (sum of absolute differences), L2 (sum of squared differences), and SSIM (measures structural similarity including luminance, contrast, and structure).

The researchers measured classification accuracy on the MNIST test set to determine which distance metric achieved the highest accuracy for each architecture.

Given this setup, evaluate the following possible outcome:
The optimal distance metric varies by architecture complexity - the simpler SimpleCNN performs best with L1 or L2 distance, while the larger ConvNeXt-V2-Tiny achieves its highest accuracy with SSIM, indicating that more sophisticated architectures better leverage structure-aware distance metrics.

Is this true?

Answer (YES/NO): NO